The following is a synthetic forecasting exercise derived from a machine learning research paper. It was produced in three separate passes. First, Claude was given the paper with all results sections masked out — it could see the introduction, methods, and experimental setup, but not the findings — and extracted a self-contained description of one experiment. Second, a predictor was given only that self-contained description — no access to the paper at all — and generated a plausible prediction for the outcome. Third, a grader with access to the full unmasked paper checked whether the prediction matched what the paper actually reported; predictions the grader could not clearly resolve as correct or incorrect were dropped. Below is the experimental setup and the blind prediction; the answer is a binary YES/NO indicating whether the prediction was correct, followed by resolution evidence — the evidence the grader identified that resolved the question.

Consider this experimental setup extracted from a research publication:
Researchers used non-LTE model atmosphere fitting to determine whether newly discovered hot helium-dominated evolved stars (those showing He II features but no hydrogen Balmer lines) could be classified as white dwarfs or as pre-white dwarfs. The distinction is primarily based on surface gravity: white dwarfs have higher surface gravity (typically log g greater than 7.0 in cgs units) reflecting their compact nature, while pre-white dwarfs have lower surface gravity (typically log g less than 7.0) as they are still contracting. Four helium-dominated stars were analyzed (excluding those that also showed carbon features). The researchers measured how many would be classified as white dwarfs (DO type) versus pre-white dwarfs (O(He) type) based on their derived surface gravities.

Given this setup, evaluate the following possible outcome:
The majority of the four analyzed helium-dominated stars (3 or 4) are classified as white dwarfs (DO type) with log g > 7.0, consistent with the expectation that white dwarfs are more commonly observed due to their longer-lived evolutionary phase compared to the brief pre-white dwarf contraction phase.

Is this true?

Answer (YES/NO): NO